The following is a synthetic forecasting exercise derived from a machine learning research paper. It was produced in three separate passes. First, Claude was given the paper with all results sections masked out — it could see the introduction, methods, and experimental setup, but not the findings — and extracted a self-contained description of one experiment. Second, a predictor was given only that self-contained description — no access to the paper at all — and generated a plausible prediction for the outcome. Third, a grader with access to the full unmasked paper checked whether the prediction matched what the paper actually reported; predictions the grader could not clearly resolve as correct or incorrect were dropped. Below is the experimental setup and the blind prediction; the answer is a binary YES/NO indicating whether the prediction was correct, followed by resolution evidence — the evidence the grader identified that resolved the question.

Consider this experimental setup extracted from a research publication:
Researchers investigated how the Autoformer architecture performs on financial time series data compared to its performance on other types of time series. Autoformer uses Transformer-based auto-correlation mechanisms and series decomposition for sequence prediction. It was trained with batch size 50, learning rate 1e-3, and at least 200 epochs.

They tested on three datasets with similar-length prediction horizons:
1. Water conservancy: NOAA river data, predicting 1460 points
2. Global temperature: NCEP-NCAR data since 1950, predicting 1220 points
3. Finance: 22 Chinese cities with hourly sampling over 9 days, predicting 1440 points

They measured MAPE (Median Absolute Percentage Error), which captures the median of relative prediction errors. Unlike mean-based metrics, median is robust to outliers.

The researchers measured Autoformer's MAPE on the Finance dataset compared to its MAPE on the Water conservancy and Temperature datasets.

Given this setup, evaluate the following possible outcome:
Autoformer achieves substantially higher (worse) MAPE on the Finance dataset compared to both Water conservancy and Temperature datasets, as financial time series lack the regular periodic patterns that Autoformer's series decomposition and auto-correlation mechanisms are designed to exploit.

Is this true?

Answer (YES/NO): YES